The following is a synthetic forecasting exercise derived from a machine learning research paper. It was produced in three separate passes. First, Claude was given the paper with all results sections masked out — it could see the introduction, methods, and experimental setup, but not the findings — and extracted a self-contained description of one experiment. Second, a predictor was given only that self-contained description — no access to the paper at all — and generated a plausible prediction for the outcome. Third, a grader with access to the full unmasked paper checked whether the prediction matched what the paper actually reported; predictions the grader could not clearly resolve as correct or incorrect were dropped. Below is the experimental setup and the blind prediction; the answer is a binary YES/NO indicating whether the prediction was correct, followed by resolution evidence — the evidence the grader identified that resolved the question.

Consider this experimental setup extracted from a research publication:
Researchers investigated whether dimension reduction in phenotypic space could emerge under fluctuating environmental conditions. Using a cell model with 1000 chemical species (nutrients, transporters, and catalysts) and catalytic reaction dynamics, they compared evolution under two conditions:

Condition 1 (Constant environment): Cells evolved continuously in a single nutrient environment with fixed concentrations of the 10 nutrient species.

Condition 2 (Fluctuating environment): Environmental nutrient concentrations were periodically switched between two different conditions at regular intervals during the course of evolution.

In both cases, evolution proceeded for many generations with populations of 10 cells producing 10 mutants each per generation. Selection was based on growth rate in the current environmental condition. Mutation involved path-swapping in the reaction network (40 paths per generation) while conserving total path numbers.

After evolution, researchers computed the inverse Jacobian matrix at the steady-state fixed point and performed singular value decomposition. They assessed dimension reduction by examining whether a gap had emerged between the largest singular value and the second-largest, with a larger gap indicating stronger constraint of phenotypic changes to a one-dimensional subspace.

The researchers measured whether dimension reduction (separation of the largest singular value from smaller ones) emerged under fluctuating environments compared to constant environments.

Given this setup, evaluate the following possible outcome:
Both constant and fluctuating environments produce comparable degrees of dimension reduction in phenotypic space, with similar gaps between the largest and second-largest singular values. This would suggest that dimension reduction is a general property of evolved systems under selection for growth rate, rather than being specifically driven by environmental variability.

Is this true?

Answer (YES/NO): YES